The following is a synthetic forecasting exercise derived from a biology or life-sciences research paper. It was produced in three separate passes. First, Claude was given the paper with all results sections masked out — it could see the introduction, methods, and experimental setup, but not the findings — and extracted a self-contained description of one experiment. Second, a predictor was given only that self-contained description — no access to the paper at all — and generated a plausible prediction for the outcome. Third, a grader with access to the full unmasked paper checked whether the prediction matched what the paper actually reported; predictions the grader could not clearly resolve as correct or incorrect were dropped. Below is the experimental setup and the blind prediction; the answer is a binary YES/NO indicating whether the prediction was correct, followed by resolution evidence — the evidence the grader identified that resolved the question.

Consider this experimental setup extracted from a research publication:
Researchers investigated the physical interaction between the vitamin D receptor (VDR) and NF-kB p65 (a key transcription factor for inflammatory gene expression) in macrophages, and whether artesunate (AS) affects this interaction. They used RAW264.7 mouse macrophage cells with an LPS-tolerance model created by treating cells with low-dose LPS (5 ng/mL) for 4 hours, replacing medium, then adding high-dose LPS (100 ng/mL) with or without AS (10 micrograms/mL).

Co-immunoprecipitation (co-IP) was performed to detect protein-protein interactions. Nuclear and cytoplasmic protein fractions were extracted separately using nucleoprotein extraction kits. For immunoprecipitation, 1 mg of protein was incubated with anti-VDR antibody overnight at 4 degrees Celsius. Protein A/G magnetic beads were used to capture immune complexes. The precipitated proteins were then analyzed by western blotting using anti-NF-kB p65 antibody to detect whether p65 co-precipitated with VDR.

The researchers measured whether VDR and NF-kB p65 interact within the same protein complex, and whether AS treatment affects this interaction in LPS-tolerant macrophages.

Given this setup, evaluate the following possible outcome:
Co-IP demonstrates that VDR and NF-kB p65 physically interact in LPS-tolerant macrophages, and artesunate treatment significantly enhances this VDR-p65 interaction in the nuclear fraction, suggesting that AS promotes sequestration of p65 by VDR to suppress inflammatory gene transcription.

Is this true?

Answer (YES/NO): NO